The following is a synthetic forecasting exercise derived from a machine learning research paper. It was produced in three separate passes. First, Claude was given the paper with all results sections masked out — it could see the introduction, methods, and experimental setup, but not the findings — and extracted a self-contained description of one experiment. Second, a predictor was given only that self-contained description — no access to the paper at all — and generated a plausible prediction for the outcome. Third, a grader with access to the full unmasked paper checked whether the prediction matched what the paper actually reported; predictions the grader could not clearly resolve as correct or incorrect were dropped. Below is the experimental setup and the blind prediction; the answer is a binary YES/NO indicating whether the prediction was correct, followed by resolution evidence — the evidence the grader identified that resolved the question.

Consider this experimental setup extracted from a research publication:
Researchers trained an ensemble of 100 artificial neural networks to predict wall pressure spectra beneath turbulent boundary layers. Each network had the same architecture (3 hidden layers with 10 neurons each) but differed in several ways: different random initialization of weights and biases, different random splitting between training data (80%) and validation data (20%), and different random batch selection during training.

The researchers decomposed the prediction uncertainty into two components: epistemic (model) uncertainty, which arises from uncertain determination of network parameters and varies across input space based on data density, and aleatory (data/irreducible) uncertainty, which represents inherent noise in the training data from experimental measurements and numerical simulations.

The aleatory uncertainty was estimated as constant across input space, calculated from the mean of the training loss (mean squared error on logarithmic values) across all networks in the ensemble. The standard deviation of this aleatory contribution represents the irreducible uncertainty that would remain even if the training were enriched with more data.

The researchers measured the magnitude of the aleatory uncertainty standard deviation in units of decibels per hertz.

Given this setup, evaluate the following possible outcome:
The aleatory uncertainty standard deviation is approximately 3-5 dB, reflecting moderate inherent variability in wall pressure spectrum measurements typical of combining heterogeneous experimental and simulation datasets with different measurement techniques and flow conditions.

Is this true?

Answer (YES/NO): NO